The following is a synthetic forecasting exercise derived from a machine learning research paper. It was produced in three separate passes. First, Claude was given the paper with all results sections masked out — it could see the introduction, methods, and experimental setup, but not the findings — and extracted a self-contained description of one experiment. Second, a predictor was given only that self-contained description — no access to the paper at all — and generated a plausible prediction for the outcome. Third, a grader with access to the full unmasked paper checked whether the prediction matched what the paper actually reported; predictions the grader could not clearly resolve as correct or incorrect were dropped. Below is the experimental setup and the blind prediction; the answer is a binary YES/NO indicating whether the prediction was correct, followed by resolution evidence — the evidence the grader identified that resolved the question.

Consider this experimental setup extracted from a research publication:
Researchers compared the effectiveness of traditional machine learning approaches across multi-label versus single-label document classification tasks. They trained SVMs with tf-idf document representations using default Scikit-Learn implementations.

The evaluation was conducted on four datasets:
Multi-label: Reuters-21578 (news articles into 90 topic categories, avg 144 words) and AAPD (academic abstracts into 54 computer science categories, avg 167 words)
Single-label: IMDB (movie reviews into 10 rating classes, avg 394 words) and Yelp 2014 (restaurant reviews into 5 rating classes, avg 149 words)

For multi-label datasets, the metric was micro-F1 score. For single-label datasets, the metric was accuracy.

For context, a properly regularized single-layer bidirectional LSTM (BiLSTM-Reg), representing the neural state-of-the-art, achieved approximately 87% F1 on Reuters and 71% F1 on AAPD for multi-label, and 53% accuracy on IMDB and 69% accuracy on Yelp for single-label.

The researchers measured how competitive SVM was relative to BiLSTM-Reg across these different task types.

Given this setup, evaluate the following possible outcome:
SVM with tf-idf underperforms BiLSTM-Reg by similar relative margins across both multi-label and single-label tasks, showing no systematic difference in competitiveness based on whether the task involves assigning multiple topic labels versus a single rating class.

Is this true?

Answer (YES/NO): NO